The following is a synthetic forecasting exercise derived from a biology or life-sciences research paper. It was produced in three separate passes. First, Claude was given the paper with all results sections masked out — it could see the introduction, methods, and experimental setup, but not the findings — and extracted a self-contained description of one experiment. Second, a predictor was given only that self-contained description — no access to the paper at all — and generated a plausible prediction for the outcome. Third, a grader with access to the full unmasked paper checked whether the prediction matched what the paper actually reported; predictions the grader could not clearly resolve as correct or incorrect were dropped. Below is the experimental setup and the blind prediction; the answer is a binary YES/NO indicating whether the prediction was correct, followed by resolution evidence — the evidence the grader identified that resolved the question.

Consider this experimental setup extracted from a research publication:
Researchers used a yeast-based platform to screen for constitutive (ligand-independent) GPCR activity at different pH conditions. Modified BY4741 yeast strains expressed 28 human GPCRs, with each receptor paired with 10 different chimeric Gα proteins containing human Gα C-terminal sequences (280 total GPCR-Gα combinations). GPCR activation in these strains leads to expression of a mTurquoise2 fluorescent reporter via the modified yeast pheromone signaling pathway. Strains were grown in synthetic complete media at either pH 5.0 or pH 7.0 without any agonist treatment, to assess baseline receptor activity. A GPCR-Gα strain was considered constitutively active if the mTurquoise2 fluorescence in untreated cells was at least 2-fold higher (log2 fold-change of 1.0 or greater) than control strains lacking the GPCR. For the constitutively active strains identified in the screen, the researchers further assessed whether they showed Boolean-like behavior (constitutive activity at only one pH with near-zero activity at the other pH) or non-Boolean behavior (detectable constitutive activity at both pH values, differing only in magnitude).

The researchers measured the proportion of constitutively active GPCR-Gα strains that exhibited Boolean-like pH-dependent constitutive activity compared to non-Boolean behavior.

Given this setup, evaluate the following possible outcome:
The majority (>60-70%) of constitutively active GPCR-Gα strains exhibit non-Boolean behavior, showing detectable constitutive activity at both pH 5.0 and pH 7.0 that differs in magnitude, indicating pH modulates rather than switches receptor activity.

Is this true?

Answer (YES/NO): NO